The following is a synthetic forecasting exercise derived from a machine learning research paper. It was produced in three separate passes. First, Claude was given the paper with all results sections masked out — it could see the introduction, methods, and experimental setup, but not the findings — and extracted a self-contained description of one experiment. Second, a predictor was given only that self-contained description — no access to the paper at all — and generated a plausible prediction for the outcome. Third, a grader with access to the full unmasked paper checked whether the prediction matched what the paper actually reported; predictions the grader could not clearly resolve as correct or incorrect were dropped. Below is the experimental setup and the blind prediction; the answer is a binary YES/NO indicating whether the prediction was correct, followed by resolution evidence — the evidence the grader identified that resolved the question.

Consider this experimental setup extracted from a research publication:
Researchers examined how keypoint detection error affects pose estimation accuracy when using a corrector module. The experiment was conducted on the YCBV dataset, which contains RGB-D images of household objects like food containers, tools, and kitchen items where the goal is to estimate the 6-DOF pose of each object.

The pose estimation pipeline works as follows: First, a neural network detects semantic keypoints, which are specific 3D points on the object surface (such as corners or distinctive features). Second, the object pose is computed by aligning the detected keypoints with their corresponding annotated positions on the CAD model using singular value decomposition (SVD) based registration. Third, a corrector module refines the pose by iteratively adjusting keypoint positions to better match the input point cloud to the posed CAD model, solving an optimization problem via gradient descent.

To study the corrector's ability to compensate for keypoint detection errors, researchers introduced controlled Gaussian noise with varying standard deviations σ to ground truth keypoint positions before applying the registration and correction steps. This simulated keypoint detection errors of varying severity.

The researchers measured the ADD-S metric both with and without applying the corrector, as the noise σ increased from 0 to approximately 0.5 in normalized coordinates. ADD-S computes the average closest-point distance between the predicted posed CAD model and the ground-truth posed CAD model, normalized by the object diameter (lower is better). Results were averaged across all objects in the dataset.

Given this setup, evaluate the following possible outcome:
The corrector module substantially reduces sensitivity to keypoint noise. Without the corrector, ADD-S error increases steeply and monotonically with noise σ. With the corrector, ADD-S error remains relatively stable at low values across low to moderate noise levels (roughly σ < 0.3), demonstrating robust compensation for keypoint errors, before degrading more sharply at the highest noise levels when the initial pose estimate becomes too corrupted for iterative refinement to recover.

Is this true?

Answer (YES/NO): NO